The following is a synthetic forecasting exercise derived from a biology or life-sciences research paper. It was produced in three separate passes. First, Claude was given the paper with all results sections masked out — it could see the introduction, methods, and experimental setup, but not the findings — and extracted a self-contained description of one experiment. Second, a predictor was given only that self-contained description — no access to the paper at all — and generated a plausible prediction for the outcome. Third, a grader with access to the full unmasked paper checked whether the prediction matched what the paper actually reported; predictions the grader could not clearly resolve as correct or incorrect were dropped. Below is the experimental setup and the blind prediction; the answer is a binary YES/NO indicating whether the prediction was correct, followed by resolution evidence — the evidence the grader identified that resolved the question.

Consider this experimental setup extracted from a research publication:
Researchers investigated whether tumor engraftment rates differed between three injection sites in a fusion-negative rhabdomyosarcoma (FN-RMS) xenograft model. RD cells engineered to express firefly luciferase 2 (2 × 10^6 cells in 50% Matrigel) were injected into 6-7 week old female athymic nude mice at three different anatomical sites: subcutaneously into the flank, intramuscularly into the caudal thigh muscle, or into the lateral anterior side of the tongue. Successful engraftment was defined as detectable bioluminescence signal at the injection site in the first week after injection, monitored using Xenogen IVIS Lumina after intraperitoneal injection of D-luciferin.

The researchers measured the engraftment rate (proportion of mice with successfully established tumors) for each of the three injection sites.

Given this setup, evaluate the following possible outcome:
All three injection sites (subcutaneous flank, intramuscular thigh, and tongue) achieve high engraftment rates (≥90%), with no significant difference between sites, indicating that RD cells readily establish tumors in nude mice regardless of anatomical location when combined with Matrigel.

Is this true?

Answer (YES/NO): YES